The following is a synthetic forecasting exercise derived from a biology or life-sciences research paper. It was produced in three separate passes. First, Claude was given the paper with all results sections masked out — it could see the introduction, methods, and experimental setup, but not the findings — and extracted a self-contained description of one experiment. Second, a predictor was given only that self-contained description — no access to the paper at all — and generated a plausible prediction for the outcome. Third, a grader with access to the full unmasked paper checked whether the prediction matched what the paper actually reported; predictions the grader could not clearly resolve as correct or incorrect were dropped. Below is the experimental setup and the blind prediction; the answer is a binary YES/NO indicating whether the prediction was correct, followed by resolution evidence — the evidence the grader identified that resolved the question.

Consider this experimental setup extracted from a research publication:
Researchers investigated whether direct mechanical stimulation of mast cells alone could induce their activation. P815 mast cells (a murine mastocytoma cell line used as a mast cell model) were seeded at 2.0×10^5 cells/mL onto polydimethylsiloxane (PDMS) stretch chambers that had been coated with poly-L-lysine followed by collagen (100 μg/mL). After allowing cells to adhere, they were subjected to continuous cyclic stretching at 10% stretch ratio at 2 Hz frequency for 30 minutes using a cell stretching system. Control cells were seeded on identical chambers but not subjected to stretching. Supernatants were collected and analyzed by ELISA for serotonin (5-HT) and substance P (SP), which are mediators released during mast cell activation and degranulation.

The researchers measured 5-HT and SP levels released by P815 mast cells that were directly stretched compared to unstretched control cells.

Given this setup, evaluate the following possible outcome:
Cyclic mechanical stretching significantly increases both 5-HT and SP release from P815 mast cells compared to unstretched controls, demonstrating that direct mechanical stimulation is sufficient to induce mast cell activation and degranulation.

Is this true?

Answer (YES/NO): NO